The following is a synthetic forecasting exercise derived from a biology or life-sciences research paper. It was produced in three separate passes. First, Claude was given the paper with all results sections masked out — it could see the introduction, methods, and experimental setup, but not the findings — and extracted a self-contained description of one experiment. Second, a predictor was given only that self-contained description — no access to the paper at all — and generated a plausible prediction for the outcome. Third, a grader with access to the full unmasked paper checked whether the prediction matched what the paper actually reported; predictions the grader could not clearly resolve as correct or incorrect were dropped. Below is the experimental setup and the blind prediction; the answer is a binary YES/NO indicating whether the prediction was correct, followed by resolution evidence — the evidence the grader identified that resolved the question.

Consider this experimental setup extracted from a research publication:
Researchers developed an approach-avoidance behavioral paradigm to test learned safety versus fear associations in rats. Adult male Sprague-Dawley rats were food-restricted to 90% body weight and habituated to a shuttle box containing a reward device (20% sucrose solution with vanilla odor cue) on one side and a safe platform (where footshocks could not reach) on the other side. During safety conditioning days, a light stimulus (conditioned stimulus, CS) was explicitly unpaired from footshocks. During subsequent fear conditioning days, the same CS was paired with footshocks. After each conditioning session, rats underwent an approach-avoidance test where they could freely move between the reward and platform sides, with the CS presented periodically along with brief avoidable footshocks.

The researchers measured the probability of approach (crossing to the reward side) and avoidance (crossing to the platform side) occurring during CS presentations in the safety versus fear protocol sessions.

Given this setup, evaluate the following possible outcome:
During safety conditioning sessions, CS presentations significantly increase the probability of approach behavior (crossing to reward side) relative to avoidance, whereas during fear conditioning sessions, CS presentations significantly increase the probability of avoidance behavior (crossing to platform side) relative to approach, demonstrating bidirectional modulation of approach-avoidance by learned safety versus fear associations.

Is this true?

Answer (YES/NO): YES